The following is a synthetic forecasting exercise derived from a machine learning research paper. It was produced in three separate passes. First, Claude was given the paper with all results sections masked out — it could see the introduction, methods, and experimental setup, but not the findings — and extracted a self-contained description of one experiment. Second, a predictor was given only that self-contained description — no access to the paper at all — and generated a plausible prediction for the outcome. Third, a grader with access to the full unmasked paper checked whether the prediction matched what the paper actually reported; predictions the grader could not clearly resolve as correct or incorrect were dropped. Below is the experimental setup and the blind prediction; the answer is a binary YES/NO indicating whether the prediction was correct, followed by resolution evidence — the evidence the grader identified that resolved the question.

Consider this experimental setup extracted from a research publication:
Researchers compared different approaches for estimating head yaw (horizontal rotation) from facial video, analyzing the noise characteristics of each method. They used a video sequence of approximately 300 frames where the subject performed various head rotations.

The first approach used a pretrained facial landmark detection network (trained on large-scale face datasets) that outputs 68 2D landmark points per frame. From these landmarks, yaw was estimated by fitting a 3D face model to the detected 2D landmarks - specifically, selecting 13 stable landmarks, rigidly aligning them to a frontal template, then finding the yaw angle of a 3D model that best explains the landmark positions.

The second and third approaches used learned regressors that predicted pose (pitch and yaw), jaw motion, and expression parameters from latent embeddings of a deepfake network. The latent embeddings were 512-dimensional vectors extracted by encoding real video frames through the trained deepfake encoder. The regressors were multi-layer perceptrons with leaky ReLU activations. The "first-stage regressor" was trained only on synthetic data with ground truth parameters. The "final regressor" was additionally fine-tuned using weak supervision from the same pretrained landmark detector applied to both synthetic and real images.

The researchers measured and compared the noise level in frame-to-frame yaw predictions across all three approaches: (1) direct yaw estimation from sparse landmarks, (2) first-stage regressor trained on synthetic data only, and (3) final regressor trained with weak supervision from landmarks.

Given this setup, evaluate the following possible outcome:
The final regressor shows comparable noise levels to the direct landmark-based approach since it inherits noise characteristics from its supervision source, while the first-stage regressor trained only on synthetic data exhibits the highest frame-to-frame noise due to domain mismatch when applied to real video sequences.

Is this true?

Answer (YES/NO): NO